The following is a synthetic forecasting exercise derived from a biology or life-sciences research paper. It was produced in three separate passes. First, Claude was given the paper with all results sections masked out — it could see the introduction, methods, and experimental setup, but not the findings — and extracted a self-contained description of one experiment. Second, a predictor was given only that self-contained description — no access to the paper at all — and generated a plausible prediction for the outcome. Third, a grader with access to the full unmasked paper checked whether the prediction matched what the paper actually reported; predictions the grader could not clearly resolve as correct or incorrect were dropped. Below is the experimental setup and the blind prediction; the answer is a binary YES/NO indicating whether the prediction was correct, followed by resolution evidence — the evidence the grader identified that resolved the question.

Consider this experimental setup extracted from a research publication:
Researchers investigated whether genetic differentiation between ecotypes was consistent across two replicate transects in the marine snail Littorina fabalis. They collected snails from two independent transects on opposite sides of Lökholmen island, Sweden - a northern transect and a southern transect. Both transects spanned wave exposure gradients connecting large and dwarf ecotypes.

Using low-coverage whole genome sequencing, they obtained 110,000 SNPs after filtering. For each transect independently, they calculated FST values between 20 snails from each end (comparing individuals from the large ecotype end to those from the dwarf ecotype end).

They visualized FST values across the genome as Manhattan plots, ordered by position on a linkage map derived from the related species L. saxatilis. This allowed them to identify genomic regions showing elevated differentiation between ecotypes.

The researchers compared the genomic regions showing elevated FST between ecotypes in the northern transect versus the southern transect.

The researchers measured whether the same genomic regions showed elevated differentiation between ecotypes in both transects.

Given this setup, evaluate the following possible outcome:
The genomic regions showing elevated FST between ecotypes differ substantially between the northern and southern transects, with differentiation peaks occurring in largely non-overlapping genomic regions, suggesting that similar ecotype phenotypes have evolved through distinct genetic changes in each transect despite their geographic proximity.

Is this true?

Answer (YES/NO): NO